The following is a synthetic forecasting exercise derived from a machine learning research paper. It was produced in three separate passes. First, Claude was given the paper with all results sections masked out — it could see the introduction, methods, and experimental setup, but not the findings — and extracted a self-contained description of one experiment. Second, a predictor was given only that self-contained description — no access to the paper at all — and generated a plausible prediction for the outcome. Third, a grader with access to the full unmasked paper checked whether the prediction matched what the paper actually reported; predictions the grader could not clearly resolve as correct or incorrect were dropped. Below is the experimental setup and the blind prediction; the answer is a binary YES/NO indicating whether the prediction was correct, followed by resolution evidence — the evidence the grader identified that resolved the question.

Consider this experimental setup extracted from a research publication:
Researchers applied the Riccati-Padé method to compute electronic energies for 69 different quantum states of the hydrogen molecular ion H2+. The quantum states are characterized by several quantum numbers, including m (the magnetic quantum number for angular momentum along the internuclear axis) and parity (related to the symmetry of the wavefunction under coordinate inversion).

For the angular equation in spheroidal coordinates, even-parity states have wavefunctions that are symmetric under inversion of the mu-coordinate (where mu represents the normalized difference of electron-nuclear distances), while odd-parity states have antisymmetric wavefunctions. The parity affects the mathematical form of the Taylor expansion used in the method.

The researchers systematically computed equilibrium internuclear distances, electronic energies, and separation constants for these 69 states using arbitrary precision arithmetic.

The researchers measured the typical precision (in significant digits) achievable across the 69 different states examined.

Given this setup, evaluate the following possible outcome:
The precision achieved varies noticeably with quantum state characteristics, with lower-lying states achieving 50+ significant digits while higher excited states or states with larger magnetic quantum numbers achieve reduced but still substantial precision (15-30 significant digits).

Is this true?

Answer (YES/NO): NO